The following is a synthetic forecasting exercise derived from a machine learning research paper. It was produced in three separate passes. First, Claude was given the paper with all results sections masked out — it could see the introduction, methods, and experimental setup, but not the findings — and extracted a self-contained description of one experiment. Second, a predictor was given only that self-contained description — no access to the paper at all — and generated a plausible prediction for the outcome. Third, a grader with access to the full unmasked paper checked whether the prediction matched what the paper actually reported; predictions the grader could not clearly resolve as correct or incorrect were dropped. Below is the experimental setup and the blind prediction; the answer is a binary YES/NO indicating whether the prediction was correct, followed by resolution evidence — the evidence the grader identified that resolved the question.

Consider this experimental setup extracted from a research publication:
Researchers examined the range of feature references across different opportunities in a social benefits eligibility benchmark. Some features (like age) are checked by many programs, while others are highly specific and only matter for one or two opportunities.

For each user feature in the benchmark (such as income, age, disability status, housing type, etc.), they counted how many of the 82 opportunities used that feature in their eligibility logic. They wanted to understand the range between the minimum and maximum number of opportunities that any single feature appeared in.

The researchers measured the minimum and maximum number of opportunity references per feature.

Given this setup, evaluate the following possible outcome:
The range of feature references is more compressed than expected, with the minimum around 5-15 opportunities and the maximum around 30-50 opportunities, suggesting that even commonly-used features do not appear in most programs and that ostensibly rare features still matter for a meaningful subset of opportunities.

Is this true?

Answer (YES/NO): NO